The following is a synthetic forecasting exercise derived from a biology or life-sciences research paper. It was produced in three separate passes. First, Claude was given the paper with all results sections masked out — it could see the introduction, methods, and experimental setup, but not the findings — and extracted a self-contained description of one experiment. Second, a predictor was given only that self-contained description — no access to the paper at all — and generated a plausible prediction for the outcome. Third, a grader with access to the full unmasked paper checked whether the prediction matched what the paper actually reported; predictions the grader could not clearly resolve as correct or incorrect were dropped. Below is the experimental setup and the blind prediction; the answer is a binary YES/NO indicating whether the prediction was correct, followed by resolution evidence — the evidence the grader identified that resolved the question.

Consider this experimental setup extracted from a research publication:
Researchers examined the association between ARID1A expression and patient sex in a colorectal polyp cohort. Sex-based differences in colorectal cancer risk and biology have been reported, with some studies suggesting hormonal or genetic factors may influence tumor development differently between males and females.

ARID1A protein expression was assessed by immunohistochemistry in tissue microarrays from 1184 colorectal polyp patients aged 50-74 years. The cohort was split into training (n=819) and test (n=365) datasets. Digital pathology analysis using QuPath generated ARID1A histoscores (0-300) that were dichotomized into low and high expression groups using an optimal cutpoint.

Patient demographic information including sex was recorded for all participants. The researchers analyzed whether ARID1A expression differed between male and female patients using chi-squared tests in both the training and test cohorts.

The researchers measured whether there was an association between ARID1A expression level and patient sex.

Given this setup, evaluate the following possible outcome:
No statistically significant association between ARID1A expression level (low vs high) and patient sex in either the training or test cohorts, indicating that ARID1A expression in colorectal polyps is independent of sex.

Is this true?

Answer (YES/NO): YES